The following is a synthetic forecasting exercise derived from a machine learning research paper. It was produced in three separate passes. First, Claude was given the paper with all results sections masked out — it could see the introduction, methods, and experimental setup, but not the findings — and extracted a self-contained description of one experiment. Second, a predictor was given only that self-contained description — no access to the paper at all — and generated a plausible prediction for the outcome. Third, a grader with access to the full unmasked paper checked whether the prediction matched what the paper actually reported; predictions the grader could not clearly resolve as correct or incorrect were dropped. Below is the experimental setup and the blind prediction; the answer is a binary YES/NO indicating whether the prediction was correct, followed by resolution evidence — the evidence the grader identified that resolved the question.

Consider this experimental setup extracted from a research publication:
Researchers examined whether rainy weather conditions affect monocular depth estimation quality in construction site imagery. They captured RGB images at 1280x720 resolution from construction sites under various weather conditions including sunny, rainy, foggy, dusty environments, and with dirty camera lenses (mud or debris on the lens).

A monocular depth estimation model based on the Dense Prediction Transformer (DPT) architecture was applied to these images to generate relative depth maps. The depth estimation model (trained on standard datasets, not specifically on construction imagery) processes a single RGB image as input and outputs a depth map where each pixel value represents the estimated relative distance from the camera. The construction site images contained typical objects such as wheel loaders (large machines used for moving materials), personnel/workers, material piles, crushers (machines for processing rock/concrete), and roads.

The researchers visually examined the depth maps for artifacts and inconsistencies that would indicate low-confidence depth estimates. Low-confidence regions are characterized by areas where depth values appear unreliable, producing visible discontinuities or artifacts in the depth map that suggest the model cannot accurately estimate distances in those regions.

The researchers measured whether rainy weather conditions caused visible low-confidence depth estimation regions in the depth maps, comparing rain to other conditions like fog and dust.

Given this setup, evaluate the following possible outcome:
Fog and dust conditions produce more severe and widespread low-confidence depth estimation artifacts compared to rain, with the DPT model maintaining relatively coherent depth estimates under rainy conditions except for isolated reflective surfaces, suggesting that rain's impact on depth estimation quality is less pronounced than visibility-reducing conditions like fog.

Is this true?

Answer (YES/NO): NO